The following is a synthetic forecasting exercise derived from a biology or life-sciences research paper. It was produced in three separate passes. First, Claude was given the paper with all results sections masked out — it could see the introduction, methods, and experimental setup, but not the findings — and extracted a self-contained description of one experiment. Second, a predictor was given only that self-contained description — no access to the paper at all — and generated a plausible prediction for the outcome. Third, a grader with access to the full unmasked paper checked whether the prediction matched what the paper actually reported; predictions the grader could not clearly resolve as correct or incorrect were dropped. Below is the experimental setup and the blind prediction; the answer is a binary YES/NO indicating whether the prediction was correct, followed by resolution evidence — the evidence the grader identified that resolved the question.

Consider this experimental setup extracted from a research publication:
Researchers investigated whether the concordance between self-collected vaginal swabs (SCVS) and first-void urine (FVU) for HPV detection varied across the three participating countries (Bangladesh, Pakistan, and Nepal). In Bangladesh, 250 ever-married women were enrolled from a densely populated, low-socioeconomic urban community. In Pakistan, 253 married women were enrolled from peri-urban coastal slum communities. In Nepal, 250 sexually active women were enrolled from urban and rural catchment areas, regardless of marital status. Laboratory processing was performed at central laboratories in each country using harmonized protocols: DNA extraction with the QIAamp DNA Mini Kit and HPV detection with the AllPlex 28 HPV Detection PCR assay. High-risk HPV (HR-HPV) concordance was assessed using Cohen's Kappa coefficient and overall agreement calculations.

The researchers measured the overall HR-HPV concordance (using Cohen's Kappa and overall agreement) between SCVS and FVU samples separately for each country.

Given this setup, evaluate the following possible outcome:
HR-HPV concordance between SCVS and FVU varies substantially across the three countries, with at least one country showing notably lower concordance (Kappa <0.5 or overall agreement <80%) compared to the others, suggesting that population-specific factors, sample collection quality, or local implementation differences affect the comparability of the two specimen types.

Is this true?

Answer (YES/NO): NO